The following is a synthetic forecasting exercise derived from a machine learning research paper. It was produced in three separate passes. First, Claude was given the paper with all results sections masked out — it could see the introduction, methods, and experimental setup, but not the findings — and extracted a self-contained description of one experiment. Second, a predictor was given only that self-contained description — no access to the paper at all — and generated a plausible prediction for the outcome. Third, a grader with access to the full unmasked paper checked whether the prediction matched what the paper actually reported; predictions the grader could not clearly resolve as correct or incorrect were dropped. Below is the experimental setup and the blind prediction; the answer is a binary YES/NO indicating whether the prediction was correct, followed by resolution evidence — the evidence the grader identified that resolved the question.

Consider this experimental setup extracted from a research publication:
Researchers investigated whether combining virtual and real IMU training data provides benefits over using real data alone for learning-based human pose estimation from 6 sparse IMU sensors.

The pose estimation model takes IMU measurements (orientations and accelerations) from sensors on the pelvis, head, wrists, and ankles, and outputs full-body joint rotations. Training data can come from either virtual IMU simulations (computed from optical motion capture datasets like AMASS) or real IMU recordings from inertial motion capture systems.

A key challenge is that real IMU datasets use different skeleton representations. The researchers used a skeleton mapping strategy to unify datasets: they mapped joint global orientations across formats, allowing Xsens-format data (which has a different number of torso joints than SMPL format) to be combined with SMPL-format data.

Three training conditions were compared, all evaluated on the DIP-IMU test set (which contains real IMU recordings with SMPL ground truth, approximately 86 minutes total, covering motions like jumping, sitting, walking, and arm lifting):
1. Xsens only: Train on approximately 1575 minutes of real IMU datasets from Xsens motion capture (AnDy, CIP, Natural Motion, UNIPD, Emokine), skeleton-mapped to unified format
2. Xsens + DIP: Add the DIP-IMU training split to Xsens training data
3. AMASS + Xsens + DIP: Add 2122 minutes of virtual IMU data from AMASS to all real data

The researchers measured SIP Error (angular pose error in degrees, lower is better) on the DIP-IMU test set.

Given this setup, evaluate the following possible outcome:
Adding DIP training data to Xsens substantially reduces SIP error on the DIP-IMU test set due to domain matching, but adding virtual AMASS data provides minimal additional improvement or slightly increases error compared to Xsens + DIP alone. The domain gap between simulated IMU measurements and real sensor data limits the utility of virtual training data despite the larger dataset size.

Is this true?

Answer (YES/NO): YES